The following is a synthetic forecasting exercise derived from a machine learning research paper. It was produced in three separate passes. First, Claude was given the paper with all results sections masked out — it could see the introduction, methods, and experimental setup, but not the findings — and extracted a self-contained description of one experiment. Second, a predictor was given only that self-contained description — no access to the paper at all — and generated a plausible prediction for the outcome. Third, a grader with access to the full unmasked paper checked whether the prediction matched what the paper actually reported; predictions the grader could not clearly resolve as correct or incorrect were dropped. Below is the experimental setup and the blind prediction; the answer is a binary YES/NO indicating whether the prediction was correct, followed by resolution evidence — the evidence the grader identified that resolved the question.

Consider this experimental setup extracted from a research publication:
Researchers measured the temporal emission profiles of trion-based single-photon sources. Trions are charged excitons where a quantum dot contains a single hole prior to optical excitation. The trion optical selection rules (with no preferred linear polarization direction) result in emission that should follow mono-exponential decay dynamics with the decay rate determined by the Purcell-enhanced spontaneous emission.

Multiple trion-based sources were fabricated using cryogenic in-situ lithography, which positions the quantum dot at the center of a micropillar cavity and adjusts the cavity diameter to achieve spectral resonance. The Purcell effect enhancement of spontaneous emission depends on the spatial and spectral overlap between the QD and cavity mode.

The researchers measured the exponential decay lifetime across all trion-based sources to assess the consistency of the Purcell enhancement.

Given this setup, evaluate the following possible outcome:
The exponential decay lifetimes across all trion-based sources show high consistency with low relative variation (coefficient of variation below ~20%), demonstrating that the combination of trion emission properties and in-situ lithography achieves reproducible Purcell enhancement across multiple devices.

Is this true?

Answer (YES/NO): YES